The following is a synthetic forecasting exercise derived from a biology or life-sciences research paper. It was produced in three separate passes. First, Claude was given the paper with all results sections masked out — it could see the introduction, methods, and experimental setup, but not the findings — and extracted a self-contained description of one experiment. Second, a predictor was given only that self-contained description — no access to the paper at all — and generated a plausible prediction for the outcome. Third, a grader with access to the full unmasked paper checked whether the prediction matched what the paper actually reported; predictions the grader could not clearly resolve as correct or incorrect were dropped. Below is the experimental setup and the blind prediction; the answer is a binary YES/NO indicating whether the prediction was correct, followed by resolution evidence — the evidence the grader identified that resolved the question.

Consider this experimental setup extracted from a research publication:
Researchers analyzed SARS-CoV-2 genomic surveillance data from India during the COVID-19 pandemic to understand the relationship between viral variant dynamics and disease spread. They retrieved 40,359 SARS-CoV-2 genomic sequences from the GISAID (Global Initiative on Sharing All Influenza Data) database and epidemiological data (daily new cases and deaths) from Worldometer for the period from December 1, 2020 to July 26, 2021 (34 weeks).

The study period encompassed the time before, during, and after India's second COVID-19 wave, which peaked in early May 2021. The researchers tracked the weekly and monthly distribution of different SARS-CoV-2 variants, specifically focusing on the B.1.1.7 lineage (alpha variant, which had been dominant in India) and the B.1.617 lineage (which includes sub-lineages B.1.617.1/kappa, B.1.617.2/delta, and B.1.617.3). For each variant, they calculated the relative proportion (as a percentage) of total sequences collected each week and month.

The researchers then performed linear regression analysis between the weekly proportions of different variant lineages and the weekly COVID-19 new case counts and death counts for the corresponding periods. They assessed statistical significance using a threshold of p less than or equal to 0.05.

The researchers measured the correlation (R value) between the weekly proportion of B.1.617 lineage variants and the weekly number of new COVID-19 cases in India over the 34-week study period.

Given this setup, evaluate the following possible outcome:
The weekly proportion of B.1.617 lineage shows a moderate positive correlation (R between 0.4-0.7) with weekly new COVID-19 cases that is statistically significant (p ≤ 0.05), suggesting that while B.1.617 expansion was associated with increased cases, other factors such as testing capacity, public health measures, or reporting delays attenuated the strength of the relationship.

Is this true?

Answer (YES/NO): NO